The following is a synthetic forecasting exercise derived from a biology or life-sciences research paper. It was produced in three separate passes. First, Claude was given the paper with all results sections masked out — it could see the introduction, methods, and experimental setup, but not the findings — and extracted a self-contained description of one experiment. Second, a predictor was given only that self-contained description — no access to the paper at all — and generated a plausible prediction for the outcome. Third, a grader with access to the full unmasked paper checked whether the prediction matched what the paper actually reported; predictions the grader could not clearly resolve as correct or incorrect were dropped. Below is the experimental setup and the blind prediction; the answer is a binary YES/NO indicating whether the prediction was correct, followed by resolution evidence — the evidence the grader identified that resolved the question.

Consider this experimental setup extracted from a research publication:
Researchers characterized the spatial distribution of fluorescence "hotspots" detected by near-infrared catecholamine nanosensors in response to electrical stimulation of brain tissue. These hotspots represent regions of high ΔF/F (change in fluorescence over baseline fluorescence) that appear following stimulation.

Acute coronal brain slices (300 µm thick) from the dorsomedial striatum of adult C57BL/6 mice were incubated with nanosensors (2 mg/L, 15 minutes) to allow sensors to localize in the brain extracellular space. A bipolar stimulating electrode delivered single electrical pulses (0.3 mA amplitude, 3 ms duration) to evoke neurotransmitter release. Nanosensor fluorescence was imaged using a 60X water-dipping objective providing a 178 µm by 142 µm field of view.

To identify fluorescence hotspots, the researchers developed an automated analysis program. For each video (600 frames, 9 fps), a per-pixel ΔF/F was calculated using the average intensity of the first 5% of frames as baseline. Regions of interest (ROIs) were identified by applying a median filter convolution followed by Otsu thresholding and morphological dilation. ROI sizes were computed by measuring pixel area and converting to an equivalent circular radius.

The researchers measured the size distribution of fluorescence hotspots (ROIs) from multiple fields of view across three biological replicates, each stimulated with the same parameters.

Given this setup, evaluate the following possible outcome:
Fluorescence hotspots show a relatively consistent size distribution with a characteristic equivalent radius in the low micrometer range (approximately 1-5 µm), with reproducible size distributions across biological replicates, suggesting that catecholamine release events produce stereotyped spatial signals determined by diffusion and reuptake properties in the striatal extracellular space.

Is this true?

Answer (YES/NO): YES